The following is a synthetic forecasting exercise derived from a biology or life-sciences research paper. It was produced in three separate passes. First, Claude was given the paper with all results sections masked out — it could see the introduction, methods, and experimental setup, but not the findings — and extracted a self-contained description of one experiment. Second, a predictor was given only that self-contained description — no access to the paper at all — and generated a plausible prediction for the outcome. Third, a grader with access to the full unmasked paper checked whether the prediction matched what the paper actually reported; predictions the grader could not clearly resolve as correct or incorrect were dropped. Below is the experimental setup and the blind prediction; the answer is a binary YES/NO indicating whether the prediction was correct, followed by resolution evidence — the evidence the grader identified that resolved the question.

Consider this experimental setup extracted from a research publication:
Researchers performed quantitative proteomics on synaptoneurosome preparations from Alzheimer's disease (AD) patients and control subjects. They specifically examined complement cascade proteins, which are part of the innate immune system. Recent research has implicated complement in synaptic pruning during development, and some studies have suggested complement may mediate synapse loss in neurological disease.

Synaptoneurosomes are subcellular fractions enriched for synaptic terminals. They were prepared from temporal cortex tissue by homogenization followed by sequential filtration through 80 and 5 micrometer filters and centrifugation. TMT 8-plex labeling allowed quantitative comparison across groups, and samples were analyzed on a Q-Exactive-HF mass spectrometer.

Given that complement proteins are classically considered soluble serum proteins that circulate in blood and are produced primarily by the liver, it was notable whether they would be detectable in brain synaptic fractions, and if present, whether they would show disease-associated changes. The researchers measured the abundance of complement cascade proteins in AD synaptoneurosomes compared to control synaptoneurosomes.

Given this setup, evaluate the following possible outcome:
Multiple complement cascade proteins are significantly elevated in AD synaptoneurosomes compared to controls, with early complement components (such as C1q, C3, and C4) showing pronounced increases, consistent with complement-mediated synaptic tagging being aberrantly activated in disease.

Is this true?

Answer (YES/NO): YES